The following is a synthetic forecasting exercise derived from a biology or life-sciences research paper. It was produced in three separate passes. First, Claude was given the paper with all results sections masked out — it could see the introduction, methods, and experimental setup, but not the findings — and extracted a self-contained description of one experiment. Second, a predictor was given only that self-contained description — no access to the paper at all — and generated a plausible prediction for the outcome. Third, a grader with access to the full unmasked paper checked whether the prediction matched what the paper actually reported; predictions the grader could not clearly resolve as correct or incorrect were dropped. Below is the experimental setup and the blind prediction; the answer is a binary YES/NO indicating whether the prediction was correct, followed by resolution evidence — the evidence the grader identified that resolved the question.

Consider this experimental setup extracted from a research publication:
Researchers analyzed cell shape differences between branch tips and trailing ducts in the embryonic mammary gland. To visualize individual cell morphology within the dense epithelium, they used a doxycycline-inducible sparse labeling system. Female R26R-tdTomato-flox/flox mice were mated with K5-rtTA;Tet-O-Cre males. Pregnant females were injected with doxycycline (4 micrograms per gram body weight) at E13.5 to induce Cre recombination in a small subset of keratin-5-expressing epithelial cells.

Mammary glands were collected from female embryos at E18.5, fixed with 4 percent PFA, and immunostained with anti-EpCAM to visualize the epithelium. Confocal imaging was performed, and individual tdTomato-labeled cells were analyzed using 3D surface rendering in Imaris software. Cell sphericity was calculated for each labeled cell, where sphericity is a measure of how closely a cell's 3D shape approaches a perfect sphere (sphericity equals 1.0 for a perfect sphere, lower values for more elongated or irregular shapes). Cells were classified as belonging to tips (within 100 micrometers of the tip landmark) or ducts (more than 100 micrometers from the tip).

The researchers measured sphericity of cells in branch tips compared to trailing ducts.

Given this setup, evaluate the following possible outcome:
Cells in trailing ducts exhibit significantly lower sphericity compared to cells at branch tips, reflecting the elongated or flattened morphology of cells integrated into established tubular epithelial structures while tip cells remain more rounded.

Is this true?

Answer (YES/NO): NO